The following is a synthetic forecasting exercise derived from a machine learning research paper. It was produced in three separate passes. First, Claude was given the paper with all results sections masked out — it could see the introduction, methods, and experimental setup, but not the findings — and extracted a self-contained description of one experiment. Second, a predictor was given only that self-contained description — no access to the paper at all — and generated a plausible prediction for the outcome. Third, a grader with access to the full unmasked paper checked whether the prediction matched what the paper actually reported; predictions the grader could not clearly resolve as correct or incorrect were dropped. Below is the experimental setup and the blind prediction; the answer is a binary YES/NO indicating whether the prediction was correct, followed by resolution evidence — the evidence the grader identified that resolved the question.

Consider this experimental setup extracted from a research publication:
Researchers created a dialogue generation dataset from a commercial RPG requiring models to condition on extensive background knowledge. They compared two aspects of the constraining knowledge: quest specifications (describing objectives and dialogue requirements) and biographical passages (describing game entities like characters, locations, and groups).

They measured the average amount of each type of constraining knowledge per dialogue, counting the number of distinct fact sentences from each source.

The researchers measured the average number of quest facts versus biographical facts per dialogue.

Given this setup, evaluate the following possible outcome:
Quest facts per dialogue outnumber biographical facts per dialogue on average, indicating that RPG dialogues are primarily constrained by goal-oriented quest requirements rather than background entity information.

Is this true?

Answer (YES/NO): NO